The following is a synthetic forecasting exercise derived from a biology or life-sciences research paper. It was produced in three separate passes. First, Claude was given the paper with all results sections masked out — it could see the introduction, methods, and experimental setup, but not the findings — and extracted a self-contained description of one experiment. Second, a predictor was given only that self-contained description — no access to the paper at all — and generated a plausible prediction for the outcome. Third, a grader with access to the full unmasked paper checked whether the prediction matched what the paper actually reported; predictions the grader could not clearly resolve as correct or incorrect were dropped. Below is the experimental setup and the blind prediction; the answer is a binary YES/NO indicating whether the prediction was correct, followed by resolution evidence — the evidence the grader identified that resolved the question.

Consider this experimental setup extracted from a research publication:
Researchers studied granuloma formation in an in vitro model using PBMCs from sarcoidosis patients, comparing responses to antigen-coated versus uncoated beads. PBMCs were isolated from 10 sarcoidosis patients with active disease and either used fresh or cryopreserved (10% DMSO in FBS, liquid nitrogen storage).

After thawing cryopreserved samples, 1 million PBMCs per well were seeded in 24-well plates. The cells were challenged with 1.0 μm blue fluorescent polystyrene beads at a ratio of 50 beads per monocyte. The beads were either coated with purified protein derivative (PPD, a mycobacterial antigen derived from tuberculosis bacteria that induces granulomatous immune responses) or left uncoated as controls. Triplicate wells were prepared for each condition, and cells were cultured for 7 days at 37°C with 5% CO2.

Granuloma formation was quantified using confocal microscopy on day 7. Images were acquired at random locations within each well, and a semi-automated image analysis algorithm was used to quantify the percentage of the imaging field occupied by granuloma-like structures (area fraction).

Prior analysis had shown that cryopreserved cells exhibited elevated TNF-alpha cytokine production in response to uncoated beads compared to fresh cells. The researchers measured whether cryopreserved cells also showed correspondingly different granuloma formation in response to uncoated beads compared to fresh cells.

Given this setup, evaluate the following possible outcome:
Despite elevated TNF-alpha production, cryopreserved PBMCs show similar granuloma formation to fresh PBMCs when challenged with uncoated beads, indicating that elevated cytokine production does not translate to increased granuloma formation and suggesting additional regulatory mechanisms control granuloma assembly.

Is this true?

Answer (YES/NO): YES